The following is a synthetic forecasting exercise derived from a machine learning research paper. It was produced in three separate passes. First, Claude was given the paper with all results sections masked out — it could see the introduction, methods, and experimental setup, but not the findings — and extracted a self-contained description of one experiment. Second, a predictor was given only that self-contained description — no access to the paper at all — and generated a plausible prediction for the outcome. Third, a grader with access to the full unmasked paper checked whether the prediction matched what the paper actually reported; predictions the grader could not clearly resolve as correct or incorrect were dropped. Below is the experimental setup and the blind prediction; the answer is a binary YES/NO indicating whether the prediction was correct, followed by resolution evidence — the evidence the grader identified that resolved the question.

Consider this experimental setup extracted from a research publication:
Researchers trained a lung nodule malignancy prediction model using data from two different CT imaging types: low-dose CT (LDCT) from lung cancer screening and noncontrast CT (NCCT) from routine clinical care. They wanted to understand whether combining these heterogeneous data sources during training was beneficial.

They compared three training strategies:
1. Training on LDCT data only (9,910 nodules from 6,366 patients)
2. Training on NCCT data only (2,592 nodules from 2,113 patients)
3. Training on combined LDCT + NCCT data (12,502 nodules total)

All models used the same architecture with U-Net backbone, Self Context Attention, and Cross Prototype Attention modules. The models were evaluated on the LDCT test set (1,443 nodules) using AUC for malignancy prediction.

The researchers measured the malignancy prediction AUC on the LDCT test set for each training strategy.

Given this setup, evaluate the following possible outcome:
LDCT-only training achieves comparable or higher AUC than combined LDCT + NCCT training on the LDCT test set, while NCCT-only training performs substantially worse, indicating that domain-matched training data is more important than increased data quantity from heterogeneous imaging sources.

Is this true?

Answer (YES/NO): NO